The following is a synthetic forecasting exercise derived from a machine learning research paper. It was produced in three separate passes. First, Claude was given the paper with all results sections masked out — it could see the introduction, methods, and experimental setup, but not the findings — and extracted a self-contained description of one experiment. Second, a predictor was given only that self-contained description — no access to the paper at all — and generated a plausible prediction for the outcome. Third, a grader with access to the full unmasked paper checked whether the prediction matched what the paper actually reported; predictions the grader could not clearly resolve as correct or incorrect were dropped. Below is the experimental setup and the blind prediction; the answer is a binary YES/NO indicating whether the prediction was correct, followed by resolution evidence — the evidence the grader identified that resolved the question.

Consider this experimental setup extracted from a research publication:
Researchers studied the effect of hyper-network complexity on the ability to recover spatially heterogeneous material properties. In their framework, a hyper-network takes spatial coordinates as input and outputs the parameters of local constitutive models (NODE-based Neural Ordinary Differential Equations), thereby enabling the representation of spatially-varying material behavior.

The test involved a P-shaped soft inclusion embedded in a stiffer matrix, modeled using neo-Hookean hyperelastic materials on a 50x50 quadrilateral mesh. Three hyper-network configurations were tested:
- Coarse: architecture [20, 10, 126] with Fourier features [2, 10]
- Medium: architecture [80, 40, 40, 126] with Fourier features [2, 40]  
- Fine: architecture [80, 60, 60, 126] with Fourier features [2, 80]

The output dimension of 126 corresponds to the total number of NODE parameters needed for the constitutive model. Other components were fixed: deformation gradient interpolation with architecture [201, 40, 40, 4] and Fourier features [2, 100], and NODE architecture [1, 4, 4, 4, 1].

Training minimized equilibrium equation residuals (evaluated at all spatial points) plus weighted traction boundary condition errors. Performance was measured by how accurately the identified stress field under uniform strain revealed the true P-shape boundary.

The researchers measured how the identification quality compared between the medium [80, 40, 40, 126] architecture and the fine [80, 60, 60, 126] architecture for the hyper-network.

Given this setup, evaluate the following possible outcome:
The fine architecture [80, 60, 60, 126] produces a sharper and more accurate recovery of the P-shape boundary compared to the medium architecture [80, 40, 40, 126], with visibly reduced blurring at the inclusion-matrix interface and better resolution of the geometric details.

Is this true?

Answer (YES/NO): NO